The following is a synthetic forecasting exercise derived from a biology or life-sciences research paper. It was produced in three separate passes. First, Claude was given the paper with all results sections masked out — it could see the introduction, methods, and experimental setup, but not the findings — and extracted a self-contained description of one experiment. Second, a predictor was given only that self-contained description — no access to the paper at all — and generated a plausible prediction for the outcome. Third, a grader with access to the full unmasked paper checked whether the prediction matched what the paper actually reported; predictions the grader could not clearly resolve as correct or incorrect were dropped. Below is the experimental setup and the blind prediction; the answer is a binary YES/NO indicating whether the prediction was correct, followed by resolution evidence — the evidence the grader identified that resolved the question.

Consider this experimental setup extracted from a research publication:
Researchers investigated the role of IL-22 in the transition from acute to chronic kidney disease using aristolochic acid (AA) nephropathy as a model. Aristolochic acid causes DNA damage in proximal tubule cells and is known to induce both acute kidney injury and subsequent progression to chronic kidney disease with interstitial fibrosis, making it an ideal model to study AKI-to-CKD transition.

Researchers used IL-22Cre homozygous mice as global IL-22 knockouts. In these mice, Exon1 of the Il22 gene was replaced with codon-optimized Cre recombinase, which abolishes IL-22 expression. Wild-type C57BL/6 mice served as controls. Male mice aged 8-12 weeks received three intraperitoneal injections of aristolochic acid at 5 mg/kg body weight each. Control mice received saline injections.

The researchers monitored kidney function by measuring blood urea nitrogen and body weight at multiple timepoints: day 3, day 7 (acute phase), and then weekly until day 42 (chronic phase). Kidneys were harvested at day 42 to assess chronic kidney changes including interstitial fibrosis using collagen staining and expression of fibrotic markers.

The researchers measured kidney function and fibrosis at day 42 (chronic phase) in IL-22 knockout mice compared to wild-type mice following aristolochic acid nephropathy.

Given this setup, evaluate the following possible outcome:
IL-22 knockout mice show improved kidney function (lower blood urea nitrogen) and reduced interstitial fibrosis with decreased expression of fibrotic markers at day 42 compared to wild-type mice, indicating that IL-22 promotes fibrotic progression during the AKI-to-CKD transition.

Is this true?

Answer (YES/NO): YES